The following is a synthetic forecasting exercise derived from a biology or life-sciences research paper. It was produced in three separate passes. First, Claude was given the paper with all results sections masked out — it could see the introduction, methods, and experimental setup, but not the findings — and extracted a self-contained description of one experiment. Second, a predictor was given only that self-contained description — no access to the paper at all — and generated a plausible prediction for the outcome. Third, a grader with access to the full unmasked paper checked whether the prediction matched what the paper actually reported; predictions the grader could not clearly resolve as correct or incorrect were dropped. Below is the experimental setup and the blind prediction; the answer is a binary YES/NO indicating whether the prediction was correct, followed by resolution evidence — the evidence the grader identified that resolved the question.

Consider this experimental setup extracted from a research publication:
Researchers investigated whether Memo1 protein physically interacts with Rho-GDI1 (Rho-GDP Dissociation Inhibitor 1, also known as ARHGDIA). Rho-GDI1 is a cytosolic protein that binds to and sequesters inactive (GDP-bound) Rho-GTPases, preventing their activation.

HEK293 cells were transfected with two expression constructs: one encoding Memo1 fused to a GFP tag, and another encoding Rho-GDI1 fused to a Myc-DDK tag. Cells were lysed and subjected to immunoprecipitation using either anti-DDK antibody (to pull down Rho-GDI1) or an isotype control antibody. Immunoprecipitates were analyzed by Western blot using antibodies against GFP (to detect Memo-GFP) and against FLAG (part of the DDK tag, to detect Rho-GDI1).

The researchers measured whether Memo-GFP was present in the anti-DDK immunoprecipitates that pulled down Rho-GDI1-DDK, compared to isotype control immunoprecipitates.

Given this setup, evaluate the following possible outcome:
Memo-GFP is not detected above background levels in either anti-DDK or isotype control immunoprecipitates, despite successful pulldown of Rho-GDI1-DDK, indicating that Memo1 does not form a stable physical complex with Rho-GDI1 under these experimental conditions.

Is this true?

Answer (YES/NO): NO